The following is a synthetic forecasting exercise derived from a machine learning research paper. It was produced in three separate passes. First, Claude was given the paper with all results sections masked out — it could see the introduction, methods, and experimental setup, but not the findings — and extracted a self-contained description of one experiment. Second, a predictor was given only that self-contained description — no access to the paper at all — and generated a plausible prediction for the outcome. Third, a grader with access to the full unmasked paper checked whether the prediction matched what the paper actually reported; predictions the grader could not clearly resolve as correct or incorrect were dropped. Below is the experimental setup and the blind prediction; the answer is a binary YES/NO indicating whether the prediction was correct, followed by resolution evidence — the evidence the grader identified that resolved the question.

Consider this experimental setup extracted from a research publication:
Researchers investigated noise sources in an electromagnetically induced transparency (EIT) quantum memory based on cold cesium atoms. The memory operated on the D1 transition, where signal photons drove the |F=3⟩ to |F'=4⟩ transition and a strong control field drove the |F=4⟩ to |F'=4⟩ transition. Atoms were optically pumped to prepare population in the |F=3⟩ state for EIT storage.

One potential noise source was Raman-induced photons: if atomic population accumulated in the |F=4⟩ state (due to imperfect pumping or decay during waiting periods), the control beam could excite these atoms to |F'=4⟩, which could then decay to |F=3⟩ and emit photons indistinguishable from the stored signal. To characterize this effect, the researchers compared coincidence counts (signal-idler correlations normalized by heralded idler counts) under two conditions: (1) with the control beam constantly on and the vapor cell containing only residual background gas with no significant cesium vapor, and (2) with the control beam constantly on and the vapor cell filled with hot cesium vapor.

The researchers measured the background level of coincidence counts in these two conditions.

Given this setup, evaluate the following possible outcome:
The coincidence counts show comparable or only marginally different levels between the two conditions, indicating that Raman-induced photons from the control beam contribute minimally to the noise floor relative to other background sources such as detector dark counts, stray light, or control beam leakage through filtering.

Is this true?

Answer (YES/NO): NO